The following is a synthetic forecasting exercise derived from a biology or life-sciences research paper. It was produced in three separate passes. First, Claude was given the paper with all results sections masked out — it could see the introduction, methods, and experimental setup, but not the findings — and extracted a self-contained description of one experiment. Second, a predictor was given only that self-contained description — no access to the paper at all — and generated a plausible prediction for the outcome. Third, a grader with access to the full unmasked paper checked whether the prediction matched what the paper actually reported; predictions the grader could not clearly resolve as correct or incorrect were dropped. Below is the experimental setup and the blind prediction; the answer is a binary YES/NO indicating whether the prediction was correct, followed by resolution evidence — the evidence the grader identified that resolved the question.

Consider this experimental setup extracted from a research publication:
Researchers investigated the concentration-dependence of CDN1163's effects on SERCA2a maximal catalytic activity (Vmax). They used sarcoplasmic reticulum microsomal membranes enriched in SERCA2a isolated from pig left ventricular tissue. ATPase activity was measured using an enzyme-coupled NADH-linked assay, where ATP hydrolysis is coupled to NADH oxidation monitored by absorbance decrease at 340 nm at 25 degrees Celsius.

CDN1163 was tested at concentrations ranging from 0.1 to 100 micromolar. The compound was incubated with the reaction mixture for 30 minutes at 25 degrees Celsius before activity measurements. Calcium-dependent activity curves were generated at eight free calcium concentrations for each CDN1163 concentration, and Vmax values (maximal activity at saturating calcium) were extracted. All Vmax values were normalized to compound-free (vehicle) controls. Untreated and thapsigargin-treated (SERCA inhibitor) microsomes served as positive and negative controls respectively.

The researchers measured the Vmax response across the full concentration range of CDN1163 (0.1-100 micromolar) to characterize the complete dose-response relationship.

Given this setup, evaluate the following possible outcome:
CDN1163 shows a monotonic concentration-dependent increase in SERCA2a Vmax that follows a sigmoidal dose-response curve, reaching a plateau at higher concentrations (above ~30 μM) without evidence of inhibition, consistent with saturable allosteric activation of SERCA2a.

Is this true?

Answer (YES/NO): NO